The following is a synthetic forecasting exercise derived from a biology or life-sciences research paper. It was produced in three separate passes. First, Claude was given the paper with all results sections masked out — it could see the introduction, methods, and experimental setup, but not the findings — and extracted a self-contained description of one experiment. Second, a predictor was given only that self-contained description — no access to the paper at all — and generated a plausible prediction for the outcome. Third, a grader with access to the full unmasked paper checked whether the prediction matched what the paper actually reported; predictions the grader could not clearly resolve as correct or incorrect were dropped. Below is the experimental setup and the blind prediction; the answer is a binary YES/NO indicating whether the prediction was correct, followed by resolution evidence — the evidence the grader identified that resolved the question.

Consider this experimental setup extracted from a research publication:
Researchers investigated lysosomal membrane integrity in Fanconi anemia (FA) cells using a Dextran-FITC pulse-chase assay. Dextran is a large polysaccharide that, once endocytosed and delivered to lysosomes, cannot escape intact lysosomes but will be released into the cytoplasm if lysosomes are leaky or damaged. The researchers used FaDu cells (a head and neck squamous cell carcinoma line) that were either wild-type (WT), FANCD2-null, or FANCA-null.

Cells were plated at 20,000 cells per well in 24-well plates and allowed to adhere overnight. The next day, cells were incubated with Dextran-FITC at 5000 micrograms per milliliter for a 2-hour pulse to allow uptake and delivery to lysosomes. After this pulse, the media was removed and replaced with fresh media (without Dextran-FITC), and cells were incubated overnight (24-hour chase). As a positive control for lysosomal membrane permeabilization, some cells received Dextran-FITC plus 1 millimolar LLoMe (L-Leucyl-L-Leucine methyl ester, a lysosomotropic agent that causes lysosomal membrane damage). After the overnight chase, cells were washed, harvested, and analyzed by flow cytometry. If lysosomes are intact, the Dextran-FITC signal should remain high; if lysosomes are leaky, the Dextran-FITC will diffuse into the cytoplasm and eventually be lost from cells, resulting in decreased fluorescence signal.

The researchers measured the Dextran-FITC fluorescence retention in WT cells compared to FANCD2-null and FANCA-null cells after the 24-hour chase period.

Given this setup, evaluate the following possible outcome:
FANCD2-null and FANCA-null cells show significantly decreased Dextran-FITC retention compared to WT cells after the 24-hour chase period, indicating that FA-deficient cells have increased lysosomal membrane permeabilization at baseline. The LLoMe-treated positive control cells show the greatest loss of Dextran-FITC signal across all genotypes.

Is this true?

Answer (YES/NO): NO